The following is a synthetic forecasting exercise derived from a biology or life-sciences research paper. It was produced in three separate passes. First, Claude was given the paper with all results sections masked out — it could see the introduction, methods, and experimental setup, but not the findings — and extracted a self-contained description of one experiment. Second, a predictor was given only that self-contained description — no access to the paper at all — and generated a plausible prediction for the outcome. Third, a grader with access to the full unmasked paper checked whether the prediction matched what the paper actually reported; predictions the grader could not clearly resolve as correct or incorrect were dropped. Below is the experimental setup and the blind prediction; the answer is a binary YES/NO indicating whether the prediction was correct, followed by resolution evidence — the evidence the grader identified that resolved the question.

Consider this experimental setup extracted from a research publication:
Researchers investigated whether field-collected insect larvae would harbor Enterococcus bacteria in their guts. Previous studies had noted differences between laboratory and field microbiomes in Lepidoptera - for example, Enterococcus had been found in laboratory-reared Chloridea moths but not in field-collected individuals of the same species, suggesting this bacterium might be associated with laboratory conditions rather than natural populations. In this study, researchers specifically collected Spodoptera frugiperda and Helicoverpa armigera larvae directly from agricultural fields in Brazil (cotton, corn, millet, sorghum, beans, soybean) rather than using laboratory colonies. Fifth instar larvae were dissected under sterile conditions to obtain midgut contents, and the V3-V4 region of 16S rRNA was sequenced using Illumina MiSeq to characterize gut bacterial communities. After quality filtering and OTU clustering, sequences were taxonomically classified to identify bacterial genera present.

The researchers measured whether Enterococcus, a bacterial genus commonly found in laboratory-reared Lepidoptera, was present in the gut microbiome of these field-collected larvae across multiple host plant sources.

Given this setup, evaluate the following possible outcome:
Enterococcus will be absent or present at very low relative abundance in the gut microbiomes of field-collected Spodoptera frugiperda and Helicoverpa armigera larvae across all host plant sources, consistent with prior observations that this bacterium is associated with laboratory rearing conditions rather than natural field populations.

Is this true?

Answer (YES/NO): NO